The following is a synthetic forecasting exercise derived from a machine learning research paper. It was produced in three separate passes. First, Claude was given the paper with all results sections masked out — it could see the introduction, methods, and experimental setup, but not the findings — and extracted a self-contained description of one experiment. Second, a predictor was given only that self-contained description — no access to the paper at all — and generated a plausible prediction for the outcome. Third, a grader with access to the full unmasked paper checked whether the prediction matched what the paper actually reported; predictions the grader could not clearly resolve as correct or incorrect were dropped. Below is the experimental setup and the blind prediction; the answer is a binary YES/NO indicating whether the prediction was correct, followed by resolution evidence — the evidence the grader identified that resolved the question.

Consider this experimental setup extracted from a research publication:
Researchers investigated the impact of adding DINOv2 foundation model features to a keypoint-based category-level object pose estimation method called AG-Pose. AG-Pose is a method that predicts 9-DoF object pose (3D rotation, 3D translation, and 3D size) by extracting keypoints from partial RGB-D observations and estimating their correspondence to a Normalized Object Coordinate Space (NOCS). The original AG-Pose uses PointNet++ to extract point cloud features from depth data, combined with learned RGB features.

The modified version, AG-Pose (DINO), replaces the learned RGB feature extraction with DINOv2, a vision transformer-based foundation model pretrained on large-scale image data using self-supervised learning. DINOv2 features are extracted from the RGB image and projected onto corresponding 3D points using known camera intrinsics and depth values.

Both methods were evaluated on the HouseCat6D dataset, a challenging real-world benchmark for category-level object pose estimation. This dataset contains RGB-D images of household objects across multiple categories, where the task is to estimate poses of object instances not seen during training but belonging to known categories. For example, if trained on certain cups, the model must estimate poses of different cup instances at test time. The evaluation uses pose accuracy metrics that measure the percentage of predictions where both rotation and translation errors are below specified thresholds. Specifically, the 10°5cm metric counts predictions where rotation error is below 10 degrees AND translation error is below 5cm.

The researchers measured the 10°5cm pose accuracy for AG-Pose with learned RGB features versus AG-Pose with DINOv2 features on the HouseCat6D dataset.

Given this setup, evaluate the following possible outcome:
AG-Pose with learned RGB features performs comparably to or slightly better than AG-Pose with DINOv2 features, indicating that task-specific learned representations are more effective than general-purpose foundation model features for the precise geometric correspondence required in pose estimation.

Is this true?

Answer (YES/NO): NO